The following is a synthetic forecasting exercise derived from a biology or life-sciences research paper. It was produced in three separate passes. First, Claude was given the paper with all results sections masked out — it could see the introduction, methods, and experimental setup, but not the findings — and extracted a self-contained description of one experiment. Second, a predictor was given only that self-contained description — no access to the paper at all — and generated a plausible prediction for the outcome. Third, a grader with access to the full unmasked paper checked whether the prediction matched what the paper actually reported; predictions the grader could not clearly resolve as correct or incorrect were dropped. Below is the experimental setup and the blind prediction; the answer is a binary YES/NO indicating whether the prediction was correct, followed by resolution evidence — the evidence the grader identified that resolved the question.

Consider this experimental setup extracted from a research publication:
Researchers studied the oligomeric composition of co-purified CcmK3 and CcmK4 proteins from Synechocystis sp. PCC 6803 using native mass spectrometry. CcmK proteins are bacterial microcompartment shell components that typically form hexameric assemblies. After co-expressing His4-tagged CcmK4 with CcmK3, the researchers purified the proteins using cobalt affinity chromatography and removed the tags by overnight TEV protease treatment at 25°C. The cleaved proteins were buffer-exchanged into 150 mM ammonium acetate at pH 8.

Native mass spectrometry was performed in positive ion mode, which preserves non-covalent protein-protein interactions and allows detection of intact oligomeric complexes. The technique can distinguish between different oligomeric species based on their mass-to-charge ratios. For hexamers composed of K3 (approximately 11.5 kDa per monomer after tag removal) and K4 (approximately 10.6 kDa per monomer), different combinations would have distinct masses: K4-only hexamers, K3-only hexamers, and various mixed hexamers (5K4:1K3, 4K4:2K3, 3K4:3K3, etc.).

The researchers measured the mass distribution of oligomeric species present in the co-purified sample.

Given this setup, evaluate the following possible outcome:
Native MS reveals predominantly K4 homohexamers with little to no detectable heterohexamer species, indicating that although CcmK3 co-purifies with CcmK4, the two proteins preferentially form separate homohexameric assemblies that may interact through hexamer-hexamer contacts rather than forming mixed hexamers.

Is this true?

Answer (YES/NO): NO